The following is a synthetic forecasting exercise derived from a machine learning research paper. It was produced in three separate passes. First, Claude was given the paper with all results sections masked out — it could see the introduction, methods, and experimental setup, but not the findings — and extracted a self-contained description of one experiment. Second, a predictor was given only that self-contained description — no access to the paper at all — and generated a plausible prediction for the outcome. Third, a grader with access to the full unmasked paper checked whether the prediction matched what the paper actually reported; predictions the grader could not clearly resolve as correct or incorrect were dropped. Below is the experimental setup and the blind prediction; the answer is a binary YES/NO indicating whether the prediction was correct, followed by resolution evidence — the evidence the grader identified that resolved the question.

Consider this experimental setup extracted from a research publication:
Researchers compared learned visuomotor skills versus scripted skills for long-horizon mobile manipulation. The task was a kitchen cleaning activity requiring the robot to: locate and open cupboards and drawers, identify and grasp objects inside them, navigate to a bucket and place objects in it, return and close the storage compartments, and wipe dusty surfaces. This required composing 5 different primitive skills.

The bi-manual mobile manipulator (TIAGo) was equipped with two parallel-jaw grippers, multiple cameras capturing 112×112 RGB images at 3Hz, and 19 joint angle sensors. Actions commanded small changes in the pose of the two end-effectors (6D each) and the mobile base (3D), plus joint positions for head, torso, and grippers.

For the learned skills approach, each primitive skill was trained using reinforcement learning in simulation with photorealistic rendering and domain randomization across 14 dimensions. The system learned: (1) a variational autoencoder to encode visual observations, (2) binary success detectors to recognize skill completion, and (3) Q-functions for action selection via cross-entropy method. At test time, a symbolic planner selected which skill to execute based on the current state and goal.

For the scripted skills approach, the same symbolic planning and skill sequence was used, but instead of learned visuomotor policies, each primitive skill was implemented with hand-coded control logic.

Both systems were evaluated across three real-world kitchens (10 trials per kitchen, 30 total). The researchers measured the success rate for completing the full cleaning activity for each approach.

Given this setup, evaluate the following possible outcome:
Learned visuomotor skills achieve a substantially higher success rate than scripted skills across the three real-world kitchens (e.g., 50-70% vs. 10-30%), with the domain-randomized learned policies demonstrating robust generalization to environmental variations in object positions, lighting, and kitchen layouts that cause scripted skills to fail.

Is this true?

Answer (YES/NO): NO